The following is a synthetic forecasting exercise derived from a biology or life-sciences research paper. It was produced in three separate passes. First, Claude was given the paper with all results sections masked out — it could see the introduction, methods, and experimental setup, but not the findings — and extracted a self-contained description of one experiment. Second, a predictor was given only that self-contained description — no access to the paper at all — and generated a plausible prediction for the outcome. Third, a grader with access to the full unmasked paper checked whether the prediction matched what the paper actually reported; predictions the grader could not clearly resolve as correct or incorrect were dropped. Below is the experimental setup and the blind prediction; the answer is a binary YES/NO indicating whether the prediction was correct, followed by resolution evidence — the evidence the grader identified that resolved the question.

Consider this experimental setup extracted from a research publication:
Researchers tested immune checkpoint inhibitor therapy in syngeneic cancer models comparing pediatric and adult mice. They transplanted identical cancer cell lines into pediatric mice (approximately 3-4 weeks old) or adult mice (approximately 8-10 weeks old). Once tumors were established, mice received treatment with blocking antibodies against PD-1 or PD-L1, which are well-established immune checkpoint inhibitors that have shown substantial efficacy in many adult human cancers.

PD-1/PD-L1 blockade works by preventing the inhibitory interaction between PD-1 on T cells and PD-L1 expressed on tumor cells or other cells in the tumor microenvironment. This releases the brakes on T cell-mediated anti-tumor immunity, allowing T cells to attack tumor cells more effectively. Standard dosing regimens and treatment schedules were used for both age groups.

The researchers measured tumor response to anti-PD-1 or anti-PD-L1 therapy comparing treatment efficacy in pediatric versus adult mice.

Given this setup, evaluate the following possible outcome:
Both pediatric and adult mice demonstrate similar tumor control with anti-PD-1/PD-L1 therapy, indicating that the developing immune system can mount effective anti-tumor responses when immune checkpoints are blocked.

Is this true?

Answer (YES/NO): NO